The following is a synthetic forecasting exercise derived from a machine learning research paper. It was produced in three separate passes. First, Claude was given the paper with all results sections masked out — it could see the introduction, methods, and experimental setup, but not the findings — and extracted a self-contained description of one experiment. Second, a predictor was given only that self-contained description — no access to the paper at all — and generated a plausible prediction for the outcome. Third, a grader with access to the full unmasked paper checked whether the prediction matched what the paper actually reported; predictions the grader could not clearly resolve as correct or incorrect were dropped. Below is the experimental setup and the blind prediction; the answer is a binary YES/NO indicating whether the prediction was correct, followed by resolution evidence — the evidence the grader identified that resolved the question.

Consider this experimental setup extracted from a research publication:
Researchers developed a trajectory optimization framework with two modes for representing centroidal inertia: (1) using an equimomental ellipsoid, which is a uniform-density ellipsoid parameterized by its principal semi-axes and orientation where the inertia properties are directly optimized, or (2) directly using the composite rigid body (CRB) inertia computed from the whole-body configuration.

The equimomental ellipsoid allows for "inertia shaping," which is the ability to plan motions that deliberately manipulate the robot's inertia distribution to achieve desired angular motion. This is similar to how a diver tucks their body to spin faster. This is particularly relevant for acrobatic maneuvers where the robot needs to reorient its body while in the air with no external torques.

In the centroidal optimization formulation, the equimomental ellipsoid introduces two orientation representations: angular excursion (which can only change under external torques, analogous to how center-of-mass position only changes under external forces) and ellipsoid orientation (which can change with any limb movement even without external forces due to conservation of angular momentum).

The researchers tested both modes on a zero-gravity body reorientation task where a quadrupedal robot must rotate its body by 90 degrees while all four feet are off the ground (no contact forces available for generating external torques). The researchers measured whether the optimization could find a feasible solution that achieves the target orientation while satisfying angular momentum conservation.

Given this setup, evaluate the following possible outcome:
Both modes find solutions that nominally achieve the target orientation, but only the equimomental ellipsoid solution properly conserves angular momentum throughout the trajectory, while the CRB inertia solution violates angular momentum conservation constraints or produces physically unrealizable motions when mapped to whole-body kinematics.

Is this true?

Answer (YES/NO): NO